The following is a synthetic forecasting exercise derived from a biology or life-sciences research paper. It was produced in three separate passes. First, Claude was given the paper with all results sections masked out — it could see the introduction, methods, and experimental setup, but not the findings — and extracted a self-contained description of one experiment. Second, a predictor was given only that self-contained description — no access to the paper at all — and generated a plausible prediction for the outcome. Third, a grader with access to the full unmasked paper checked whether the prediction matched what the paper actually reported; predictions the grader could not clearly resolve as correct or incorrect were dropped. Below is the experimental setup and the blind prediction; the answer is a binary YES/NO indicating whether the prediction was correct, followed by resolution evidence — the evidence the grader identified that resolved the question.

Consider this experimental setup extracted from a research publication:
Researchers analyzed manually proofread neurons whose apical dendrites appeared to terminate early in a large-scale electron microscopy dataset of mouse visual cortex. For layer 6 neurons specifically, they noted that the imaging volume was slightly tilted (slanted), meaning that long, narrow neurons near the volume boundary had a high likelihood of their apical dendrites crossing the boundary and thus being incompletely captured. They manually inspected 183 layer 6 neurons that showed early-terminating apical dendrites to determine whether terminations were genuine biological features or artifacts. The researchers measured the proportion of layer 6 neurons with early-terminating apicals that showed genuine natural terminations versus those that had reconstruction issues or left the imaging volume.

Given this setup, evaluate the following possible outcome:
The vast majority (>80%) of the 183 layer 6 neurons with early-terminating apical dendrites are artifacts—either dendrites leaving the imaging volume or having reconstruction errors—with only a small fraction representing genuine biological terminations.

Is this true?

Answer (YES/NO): NO